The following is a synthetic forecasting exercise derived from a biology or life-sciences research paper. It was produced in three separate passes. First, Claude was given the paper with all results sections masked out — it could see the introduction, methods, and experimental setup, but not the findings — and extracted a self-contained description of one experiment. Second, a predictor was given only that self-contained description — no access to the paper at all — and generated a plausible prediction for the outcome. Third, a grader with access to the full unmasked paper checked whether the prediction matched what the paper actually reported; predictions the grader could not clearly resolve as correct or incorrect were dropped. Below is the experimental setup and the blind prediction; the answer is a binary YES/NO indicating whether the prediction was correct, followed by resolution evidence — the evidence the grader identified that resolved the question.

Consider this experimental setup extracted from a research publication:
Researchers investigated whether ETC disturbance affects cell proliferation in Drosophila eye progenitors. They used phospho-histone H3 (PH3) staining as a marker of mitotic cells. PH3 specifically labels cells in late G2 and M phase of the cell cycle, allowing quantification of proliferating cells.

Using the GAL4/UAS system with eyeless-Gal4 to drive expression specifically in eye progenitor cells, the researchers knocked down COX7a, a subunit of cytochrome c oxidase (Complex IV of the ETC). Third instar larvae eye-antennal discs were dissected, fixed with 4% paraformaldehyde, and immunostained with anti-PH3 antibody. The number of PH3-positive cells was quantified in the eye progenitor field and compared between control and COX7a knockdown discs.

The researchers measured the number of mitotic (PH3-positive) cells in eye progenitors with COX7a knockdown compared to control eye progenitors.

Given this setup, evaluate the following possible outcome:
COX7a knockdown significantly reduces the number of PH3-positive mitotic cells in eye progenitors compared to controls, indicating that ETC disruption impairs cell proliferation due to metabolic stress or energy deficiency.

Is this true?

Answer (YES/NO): YES